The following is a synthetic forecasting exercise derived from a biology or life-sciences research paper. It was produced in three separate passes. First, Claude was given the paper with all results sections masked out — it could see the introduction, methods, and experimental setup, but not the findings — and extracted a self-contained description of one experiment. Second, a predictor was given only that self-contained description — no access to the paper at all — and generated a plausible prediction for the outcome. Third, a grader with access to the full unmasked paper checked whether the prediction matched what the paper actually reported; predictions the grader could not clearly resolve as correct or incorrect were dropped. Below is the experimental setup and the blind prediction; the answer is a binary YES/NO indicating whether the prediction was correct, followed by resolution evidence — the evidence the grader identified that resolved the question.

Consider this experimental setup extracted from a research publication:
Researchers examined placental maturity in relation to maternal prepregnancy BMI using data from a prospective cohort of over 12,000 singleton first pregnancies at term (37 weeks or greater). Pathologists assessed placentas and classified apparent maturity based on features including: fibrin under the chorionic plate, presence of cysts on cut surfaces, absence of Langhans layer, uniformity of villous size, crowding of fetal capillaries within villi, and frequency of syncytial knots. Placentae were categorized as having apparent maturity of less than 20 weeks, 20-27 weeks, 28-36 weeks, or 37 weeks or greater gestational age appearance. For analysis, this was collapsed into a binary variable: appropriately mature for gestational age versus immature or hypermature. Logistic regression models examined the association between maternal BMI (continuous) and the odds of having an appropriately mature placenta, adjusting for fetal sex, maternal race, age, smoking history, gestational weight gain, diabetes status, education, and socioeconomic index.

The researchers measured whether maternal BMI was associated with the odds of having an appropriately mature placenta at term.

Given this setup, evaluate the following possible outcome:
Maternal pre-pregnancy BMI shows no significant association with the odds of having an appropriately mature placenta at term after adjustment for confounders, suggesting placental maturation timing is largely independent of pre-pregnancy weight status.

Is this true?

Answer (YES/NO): NO